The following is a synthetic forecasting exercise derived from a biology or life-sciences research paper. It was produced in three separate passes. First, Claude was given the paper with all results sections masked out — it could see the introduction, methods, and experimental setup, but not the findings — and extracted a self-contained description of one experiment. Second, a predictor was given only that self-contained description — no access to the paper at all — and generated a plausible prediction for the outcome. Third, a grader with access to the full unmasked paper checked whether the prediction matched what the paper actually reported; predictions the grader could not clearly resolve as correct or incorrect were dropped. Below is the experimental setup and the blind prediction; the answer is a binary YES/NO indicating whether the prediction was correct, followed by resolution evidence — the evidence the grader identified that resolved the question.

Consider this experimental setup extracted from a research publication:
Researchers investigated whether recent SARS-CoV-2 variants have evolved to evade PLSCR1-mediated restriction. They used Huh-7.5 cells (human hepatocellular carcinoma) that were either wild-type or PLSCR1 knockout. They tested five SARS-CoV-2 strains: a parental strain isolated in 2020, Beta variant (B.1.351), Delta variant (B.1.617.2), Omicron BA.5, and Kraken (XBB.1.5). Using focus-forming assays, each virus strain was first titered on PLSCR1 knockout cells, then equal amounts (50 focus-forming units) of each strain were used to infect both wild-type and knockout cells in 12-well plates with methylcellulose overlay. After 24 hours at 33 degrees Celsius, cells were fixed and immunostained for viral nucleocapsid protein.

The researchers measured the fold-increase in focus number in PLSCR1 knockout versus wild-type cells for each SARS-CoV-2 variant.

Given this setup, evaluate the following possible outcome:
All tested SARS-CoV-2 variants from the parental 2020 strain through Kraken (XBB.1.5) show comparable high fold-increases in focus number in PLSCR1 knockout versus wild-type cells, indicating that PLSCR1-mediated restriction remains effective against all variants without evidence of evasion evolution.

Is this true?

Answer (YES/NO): NO